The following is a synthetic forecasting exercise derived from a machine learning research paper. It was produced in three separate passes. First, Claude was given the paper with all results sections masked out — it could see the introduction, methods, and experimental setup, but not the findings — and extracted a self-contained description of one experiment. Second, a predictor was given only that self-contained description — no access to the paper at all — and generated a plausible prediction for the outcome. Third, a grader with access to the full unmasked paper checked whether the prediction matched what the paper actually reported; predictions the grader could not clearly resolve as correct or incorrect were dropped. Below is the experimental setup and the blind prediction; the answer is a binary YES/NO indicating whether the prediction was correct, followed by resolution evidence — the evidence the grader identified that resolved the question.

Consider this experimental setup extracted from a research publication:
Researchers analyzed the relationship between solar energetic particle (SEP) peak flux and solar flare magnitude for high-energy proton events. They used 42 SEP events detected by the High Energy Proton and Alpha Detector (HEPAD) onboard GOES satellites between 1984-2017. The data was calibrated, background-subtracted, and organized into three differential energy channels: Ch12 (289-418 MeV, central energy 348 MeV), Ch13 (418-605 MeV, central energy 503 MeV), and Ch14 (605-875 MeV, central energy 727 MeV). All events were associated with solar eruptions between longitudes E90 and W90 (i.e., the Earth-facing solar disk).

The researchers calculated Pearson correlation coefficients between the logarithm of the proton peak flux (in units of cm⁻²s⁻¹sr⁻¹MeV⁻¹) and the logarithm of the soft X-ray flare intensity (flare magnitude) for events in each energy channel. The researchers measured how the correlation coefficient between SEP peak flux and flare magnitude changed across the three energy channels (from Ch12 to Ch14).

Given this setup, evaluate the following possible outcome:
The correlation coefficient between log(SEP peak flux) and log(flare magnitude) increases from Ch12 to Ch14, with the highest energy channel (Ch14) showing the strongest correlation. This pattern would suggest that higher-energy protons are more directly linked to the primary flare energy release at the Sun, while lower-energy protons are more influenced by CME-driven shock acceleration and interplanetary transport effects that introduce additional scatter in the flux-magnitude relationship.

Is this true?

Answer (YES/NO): NO